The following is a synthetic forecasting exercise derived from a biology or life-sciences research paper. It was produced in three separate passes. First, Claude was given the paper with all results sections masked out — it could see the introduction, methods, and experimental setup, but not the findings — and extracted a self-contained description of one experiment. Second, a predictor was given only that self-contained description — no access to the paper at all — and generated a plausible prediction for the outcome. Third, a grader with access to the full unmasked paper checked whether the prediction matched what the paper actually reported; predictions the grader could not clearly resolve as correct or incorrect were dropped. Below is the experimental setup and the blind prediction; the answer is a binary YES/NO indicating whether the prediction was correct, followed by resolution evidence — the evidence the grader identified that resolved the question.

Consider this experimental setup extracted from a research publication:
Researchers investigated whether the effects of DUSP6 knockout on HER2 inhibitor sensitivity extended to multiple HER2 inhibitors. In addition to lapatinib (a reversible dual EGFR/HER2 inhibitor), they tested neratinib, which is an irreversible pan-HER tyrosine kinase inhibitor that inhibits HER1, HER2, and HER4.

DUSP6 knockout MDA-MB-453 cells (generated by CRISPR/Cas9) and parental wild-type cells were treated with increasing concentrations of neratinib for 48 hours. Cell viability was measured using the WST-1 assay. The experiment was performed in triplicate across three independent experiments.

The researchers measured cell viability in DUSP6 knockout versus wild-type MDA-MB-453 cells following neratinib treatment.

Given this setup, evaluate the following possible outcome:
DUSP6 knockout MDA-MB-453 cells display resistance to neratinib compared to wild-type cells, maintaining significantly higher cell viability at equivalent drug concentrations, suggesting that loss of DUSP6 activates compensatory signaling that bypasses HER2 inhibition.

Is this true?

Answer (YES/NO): NO